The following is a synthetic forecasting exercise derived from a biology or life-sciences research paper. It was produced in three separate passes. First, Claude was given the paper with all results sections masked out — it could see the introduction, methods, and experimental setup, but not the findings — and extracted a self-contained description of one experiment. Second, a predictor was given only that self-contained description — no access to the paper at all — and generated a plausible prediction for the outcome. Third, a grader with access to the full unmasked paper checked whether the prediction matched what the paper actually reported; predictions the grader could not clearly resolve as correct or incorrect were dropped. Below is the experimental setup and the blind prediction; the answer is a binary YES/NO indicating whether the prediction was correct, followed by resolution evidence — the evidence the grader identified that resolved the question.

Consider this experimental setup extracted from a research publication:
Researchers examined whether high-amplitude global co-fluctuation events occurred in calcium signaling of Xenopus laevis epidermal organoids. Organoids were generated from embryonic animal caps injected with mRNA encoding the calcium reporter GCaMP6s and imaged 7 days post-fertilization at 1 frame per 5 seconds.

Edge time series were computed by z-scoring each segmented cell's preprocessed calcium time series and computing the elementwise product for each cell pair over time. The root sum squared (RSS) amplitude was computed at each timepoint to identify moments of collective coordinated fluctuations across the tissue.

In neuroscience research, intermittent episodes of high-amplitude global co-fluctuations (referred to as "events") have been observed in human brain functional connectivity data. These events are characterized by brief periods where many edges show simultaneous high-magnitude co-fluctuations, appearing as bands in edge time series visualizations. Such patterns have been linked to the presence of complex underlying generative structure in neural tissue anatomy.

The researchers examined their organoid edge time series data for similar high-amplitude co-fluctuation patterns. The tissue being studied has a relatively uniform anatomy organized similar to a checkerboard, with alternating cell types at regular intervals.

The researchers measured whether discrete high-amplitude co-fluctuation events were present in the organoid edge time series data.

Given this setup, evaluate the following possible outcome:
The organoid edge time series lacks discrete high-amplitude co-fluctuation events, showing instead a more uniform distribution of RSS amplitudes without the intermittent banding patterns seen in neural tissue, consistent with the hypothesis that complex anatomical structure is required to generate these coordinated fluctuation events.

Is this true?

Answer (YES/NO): NO